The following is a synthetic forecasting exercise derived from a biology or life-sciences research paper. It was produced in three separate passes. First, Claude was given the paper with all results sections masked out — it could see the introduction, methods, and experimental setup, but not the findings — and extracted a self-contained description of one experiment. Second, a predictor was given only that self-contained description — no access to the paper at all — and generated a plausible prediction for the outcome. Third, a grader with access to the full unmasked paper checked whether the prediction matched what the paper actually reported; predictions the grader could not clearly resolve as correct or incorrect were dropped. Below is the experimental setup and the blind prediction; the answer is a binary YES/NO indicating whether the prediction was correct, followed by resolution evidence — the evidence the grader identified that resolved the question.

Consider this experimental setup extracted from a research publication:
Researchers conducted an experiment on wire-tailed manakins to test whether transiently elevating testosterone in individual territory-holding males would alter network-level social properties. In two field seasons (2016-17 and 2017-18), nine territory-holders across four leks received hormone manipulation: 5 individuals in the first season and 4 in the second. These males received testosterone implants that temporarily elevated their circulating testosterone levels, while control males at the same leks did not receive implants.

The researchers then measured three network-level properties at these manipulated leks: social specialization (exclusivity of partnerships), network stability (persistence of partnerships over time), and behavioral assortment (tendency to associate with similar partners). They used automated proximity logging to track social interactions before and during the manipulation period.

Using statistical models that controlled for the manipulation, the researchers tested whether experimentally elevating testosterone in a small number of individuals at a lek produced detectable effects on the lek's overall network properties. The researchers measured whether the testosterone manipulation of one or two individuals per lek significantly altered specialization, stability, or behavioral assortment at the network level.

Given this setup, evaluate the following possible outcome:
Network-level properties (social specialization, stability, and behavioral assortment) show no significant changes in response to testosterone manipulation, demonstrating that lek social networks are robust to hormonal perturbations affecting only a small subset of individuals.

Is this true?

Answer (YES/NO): YES